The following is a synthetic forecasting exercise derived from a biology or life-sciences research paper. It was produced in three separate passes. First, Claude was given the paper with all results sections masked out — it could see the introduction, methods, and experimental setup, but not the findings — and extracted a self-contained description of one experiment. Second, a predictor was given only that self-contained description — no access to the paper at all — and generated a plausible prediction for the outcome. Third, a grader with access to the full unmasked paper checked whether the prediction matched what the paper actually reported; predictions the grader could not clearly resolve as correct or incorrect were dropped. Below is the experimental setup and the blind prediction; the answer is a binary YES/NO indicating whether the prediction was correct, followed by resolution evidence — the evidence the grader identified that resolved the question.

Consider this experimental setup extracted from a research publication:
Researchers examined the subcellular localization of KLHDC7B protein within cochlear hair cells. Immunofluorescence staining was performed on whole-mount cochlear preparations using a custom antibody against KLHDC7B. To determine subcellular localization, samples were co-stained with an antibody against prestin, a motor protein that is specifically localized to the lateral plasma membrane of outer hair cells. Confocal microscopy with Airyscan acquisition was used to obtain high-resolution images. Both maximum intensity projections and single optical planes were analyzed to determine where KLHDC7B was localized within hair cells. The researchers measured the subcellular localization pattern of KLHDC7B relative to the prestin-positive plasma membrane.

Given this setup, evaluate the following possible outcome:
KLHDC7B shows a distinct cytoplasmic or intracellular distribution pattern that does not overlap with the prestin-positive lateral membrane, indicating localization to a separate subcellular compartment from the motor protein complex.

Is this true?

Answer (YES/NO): NO